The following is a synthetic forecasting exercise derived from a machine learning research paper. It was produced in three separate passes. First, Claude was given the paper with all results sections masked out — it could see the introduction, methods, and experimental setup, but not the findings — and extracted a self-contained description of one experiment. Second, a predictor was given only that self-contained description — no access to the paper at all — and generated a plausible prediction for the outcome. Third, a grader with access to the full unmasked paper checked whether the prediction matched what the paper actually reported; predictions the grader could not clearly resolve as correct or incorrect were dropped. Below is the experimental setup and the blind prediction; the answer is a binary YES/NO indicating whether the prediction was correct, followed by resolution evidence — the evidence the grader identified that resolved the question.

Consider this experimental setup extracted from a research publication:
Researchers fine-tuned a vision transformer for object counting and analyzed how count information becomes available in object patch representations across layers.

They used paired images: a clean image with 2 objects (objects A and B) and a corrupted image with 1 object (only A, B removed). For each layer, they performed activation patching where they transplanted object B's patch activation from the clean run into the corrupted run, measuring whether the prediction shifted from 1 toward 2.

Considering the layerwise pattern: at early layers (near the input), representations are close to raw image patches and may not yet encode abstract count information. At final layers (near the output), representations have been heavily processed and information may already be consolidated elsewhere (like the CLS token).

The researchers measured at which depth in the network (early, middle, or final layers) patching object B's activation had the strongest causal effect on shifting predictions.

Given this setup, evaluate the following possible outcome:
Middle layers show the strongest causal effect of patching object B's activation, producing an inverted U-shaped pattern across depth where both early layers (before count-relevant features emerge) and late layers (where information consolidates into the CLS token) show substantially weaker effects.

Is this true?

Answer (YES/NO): NO